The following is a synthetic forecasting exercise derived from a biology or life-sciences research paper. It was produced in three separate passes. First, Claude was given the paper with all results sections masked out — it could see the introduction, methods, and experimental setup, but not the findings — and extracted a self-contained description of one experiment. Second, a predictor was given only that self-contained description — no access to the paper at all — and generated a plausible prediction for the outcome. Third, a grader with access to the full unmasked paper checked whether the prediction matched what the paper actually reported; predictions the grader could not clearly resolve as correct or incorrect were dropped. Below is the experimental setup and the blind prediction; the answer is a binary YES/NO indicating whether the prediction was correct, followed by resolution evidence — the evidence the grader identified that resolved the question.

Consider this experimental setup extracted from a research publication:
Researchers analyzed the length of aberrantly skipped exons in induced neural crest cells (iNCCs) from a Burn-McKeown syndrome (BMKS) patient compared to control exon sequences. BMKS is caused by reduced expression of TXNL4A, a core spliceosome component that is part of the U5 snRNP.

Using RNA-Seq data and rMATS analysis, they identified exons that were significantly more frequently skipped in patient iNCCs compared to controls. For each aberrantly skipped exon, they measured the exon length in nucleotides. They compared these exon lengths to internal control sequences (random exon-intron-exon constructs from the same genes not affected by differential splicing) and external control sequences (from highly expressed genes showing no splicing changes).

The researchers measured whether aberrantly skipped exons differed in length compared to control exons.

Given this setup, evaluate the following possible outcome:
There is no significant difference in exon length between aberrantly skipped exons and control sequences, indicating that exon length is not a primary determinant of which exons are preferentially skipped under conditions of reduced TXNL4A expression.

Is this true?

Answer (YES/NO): NO